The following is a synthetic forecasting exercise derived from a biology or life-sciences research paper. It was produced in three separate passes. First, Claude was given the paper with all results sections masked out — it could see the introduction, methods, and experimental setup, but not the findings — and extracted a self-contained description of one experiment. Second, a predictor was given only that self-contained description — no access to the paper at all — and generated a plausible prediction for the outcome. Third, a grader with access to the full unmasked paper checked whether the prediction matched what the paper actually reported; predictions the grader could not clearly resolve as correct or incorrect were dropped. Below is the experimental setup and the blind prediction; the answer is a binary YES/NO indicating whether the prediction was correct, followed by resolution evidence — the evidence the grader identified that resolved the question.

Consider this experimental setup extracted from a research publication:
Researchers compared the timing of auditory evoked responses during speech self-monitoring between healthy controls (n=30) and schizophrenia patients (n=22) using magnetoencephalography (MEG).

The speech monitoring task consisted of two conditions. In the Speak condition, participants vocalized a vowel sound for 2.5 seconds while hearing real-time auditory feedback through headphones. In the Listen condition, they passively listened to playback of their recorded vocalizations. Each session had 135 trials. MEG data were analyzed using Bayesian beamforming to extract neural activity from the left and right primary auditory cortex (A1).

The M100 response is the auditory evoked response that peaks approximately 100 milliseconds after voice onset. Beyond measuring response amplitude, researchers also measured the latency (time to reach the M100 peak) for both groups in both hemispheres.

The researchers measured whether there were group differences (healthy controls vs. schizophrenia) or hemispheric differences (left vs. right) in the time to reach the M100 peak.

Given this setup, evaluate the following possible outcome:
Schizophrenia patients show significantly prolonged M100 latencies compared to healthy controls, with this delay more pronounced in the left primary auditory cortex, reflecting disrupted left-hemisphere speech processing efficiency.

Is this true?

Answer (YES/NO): NO